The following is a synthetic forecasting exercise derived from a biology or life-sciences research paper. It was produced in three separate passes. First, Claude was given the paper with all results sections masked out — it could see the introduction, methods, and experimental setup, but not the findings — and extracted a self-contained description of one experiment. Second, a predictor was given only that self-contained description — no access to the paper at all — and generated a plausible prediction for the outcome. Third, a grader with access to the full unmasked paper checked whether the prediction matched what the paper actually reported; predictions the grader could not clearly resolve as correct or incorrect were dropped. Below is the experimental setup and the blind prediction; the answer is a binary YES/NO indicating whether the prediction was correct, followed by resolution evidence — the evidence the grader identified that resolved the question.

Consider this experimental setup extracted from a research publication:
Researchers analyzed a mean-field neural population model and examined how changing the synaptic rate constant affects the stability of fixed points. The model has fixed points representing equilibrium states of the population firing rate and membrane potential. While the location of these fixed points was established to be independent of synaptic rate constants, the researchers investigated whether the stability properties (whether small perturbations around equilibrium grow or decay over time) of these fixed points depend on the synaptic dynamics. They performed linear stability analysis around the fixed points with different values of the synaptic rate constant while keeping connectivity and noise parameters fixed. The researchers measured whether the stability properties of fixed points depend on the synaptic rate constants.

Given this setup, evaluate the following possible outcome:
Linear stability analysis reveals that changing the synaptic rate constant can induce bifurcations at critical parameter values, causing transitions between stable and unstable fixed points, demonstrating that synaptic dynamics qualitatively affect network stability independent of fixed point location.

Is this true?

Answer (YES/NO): YES